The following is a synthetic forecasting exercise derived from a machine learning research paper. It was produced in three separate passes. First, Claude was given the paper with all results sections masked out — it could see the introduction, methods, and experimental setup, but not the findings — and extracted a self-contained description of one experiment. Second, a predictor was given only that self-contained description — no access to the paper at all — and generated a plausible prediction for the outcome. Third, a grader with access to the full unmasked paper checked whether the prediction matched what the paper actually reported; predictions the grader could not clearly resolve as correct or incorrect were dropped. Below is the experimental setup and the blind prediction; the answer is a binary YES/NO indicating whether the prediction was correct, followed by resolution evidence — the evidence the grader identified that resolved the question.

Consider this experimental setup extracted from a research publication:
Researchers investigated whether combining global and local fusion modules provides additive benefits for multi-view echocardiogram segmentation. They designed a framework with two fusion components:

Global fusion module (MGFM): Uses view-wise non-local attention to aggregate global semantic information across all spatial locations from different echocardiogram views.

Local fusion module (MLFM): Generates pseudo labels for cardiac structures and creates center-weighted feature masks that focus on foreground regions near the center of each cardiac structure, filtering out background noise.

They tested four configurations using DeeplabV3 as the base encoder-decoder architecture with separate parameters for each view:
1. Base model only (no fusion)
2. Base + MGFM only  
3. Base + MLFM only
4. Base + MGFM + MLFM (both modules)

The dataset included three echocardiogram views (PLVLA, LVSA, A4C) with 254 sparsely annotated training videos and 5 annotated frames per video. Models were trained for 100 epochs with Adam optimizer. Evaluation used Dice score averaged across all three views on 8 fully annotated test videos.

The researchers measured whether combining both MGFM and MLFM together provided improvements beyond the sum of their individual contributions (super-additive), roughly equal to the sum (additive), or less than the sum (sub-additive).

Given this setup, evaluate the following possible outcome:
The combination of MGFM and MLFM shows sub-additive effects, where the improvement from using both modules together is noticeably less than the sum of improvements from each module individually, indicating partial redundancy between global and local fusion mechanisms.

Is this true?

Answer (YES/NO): YES